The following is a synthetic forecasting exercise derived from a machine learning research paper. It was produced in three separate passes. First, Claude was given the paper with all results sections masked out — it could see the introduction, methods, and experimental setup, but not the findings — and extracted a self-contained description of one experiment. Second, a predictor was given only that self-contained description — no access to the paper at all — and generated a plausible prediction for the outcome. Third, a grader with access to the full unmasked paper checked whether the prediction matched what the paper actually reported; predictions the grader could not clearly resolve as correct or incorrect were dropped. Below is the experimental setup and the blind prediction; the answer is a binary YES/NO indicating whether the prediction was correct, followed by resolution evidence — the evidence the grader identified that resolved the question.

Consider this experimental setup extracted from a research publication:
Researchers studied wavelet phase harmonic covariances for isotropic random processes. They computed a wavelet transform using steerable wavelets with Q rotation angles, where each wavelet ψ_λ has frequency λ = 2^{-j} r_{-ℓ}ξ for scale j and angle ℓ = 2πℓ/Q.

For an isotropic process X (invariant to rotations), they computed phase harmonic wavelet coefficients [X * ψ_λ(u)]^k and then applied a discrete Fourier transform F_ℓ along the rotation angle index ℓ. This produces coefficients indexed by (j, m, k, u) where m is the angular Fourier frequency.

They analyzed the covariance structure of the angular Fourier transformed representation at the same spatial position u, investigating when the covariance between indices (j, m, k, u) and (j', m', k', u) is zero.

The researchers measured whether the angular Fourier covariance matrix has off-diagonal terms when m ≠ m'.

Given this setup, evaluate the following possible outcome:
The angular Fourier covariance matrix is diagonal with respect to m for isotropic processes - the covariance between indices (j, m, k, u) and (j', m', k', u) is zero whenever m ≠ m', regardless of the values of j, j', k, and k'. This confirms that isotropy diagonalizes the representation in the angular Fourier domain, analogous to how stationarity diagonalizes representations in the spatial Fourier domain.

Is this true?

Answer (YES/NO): YES